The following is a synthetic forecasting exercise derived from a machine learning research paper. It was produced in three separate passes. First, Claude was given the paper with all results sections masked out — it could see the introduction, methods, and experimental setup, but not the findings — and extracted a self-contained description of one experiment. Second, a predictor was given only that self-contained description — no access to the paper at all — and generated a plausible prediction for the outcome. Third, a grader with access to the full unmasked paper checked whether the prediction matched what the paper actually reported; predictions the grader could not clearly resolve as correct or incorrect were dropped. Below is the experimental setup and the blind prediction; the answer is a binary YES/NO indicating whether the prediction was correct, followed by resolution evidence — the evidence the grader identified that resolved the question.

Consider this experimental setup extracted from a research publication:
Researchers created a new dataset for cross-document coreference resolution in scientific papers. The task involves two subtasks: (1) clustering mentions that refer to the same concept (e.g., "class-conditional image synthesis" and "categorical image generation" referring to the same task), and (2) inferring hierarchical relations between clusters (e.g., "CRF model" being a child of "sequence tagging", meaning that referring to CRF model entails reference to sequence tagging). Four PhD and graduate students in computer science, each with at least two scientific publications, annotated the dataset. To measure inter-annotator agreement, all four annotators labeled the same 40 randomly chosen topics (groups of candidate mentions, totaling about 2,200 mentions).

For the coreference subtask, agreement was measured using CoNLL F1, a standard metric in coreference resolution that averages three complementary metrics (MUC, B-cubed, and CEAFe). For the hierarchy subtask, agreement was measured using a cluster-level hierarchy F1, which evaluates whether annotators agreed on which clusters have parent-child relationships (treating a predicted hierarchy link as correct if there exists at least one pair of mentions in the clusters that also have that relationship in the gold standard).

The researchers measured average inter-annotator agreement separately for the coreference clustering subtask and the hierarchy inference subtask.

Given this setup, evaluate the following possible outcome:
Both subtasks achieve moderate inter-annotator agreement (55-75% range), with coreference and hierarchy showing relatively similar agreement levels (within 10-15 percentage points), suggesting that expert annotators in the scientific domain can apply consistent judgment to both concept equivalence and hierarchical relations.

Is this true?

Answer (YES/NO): NO